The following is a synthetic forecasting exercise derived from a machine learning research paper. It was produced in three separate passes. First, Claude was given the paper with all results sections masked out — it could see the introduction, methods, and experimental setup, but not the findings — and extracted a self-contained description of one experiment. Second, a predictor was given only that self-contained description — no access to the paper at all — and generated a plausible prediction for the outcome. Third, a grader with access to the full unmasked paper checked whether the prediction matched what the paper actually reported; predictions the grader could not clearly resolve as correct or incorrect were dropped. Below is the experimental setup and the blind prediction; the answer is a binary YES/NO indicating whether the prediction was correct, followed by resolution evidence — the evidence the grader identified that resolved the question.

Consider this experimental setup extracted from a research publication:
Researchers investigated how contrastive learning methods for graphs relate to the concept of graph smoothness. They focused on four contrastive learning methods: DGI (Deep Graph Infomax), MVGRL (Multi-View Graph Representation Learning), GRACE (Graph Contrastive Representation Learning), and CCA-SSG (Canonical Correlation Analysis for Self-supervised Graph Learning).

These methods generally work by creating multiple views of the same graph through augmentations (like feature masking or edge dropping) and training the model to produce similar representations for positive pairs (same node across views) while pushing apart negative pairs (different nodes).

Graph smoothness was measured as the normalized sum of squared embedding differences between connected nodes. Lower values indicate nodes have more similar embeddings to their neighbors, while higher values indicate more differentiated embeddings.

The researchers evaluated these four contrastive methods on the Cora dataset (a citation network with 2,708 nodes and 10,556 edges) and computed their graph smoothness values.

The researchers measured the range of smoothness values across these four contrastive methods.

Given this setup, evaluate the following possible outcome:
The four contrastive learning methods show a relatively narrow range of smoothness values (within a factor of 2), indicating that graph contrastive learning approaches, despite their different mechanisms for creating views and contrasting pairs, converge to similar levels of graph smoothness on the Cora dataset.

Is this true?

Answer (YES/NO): YES